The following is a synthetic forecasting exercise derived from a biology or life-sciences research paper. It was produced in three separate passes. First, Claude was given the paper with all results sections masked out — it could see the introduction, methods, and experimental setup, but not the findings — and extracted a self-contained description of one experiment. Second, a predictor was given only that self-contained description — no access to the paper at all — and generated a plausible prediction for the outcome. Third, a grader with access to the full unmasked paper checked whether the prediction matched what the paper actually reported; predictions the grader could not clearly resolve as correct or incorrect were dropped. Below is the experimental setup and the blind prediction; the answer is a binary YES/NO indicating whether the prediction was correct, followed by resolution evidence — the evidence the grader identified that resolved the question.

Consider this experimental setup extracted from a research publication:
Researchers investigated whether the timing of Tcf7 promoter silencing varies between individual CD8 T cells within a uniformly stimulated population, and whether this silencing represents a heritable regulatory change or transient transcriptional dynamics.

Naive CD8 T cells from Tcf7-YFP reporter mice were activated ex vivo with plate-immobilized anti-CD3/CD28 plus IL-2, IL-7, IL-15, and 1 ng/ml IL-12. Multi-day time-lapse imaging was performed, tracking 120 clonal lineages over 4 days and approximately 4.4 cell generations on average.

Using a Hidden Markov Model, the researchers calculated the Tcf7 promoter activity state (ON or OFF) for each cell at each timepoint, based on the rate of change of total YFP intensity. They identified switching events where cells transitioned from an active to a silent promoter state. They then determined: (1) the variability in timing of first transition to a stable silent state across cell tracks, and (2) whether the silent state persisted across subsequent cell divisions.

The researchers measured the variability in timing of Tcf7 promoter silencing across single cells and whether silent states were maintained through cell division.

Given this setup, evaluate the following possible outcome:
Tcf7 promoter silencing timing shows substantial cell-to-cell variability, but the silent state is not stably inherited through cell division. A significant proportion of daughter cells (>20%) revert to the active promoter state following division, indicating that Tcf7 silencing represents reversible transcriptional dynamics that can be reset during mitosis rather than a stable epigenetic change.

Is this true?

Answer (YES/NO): NO